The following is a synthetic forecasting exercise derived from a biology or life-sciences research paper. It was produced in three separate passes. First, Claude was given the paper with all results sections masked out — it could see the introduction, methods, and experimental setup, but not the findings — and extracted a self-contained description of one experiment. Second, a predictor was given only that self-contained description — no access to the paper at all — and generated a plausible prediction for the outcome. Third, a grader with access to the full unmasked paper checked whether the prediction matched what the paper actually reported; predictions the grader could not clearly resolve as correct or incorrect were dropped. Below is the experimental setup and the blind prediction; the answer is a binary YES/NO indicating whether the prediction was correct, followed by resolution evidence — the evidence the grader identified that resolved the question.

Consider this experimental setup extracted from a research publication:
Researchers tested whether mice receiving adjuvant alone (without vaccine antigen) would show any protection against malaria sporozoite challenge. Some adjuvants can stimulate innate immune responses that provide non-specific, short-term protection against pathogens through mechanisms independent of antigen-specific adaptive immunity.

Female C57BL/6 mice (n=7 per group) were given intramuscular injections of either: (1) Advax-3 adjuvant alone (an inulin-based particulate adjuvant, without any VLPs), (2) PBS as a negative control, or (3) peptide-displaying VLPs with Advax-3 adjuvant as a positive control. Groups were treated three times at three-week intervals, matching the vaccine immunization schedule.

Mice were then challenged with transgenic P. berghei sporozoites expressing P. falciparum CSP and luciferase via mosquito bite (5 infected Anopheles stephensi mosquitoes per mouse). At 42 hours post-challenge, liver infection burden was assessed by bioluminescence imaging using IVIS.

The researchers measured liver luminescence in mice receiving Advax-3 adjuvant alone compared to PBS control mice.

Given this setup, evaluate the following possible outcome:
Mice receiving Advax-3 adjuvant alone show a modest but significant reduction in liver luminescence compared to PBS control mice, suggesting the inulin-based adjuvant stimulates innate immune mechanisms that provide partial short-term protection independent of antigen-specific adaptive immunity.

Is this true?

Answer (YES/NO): NO